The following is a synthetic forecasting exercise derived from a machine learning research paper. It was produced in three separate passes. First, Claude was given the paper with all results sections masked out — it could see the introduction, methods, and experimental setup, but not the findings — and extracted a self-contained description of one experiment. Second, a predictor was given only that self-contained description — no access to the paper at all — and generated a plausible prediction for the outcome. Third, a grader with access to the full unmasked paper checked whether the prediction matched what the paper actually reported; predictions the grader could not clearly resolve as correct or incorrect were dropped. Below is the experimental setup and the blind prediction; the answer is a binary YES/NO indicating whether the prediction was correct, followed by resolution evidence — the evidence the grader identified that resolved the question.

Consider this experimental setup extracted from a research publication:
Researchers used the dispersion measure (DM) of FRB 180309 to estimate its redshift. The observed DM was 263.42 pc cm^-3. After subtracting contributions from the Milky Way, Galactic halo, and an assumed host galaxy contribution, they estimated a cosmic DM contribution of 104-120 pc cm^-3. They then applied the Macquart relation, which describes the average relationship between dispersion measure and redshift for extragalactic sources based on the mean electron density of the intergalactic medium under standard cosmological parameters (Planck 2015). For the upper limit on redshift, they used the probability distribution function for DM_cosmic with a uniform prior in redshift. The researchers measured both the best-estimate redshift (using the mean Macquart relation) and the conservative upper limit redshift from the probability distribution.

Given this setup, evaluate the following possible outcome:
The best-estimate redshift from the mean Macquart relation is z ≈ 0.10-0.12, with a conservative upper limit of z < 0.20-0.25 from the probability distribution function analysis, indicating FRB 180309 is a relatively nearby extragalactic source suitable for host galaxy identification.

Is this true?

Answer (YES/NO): NO